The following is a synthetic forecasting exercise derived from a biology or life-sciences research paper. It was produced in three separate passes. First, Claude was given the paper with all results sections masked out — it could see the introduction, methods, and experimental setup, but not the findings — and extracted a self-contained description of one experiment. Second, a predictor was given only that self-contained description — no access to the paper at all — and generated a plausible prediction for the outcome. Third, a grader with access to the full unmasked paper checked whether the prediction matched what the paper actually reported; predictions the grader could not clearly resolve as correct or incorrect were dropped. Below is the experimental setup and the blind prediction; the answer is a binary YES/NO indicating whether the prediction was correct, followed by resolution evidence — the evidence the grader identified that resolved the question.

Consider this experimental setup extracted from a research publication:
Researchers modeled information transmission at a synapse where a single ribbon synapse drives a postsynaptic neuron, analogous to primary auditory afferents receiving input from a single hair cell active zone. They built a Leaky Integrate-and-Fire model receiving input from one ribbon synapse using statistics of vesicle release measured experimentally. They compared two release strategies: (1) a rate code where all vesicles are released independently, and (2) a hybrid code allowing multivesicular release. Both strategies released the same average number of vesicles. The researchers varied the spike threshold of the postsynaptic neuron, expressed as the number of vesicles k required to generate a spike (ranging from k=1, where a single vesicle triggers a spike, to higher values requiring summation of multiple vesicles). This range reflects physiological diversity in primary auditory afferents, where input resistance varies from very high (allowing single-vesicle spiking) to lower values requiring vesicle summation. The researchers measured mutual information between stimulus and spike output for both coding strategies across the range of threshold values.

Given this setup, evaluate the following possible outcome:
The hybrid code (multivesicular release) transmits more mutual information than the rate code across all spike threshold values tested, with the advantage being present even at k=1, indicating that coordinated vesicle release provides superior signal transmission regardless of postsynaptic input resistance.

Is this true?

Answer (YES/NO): NO